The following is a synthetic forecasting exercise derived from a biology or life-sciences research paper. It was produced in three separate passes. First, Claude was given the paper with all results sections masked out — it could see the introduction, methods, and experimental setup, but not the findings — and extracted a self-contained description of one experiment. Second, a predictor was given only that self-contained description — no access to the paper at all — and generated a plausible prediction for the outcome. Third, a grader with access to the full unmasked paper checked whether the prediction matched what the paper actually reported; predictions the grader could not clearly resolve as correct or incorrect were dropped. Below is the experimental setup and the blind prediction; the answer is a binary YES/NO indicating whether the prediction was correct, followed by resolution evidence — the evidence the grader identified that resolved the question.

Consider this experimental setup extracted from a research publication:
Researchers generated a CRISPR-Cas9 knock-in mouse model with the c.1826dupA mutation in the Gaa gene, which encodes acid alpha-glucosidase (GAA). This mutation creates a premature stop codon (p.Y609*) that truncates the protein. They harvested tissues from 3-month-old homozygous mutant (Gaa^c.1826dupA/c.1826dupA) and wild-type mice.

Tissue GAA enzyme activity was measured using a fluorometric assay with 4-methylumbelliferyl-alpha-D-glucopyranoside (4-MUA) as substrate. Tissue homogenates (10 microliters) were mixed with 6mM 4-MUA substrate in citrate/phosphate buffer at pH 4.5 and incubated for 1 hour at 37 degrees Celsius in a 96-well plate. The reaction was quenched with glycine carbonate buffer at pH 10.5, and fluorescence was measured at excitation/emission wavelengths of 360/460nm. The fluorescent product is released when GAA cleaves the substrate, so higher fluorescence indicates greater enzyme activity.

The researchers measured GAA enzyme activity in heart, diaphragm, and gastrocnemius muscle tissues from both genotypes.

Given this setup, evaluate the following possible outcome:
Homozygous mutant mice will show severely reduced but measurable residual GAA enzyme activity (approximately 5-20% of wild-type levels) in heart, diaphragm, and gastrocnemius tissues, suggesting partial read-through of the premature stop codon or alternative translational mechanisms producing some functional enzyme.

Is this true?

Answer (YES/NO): NO